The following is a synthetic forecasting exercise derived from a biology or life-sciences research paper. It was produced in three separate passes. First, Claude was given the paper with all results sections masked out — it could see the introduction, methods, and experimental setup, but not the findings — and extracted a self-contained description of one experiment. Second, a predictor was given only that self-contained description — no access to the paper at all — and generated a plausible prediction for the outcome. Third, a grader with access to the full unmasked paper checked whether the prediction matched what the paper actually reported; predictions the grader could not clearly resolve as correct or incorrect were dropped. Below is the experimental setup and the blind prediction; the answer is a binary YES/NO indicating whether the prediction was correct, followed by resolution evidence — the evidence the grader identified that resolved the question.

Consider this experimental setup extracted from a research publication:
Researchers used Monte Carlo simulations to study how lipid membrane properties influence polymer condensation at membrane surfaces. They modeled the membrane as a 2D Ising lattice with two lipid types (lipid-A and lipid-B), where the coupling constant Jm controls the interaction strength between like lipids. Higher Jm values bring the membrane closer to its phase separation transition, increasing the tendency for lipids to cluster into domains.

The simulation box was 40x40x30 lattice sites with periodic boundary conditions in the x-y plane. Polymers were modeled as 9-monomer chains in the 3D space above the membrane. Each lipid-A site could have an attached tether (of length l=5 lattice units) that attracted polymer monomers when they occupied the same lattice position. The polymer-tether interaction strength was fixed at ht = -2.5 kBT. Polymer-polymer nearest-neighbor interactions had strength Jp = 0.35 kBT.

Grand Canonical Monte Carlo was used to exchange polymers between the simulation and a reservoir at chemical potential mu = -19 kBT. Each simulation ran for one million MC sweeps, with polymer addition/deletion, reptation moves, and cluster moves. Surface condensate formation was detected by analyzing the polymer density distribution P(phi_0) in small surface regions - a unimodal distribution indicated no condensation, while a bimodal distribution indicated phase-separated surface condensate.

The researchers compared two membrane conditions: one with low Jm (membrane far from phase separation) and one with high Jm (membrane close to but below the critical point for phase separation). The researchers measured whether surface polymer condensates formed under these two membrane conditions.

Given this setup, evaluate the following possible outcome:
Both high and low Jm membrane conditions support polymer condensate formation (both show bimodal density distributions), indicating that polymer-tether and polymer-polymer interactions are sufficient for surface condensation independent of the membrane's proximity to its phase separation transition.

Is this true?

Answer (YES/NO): NO